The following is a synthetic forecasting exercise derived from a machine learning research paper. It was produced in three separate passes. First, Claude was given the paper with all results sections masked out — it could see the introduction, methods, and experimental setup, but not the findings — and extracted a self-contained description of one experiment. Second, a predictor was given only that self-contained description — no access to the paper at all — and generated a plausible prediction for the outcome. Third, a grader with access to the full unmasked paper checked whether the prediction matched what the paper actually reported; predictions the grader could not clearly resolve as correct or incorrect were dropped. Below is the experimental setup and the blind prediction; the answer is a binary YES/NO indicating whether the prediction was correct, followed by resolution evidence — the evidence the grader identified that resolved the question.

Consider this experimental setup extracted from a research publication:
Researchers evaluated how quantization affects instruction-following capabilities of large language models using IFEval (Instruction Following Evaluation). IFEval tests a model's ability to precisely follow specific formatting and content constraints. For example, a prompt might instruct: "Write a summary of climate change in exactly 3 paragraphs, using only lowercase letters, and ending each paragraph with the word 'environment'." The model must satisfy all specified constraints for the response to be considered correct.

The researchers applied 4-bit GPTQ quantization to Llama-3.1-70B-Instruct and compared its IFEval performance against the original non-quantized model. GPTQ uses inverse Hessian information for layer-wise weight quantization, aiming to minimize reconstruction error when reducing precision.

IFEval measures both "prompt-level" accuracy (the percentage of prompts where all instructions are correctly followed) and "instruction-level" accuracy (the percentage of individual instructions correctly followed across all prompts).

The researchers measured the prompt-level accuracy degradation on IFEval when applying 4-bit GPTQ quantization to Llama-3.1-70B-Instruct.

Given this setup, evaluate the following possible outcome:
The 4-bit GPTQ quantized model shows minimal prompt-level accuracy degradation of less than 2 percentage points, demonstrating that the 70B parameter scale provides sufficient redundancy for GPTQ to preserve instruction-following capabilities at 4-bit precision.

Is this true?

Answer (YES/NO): NO